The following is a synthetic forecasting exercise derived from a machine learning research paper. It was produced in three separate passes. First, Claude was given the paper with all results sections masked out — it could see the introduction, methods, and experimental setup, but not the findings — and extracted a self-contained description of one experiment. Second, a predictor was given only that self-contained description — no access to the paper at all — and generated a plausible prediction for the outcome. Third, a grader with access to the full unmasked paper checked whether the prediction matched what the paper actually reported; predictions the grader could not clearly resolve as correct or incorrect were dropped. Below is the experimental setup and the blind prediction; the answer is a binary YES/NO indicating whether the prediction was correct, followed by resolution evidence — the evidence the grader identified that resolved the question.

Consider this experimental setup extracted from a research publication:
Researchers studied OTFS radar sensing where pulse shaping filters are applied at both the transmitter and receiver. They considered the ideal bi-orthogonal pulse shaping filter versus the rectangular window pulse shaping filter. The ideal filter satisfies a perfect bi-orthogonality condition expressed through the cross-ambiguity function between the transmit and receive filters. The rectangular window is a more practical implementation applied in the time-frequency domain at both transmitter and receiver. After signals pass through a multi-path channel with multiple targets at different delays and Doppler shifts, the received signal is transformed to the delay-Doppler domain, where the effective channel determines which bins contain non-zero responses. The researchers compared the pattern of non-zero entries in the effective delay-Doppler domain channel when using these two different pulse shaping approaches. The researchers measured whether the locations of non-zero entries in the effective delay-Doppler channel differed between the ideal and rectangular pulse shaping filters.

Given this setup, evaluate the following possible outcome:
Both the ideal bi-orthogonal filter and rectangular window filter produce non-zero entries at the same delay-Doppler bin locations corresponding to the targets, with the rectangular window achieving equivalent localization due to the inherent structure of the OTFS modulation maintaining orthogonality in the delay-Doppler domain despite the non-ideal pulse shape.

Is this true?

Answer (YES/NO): YES